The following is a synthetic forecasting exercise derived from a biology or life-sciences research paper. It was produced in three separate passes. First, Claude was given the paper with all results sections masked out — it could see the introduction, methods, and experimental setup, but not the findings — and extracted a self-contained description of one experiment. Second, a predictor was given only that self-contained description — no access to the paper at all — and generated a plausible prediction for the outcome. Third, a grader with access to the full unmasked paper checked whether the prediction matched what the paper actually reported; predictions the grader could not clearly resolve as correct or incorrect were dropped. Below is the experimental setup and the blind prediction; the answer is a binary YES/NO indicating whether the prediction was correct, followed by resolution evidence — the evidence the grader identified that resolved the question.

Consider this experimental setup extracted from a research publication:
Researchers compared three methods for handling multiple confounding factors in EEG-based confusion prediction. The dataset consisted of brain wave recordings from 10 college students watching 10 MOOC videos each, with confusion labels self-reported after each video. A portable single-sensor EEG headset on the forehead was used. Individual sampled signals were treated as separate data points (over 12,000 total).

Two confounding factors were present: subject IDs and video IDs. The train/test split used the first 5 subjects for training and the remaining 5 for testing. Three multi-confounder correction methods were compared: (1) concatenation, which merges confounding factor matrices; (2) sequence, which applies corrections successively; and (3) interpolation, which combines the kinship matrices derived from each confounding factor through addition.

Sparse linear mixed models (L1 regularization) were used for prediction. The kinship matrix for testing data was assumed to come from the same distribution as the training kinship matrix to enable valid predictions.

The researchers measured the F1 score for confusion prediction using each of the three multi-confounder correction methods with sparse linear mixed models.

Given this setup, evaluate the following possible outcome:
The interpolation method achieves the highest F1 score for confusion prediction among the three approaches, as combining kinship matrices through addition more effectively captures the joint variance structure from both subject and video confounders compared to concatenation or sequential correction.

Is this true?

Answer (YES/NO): YES